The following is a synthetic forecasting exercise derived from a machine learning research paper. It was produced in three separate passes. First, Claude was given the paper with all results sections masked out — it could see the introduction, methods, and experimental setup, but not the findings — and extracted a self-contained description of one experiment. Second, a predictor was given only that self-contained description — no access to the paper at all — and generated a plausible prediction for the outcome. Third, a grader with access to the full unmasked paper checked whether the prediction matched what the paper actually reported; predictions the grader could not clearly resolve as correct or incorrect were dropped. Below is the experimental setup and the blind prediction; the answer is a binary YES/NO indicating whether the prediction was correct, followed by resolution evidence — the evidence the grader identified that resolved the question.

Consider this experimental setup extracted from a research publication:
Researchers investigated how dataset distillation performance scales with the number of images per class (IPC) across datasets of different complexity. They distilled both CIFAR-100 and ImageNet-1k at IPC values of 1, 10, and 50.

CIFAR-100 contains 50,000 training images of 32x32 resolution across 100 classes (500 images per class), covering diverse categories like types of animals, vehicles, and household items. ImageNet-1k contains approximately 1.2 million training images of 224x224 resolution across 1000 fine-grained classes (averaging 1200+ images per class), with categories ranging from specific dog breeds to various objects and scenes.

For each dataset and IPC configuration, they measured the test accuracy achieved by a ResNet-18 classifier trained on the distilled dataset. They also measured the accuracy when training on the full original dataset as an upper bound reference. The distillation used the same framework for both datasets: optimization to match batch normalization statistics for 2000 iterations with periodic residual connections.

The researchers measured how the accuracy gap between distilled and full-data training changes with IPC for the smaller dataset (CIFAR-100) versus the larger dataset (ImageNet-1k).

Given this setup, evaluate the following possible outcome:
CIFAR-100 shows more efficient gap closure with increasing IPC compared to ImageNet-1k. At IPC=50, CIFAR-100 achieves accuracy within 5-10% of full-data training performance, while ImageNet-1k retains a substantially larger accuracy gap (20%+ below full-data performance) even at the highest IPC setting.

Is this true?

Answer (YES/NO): NO